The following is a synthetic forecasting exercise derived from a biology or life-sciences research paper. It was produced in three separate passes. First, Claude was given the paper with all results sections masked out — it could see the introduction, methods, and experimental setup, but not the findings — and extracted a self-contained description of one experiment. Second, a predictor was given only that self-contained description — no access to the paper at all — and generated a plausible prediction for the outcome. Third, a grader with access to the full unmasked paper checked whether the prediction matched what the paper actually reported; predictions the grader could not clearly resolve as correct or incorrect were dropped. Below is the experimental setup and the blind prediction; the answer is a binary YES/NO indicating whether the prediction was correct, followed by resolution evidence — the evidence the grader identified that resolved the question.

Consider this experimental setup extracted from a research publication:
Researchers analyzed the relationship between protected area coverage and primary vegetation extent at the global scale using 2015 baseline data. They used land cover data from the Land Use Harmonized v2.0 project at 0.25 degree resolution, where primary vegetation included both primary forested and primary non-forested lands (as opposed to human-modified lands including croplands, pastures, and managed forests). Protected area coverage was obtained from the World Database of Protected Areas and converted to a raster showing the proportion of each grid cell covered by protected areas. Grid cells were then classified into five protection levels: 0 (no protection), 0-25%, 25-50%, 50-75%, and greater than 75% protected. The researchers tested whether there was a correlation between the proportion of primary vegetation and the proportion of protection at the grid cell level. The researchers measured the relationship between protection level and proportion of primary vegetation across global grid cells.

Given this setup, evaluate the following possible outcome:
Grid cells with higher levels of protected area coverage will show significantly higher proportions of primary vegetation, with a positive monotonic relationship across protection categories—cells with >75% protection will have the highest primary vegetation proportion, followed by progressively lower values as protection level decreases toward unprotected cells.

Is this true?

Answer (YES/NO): NO